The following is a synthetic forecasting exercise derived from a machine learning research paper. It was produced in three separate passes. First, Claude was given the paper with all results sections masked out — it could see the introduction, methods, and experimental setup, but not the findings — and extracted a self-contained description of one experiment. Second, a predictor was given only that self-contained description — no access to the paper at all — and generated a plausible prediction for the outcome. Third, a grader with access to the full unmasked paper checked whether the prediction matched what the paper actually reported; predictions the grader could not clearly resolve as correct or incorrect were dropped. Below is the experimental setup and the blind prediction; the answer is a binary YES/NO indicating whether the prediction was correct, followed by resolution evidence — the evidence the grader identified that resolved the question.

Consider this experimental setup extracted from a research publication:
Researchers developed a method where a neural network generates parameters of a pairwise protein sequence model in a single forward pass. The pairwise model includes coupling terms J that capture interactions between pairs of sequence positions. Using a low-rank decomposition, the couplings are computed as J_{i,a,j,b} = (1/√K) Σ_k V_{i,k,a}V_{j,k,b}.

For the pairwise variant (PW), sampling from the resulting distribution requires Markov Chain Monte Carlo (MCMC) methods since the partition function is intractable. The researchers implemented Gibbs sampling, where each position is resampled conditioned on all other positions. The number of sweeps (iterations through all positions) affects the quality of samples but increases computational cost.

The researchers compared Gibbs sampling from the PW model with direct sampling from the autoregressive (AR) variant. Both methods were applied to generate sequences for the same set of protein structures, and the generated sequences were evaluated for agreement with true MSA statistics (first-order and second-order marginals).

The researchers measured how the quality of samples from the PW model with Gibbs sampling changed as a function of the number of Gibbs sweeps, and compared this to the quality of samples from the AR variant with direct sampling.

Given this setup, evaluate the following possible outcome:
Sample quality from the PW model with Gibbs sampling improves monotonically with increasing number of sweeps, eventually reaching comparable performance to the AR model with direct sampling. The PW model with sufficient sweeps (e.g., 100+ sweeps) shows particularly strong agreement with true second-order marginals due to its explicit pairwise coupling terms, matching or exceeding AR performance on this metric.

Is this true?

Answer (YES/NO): NO